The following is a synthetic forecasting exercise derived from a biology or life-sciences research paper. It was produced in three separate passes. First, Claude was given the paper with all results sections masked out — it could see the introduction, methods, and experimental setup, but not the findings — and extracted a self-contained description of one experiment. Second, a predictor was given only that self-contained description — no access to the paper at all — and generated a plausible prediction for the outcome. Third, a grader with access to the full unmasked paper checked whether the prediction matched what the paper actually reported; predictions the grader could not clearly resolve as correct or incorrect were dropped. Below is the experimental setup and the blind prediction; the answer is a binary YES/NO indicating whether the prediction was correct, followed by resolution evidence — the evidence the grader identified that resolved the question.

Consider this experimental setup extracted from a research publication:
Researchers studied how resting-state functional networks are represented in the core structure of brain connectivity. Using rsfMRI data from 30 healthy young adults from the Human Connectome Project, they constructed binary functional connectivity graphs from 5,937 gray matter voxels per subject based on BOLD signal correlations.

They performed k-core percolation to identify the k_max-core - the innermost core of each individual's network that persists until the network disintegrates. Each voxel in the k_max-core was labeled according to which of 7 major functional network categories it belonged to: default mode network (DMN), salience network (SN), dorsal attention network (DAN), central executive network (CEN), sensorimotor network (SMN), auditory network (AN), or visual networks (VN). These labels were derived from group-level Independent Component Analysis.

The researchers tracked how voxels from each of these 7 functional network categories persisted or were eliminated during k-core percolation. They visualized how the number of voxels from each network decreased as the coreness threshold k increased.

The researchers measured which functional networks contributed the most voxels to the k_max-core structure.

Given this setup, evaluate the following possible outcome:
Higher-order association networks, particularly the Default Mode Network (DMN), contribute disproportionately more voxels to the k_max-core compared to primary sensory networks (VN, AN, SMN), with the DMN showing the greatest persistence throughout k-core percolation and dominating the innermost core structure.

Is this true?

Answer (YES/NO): NO